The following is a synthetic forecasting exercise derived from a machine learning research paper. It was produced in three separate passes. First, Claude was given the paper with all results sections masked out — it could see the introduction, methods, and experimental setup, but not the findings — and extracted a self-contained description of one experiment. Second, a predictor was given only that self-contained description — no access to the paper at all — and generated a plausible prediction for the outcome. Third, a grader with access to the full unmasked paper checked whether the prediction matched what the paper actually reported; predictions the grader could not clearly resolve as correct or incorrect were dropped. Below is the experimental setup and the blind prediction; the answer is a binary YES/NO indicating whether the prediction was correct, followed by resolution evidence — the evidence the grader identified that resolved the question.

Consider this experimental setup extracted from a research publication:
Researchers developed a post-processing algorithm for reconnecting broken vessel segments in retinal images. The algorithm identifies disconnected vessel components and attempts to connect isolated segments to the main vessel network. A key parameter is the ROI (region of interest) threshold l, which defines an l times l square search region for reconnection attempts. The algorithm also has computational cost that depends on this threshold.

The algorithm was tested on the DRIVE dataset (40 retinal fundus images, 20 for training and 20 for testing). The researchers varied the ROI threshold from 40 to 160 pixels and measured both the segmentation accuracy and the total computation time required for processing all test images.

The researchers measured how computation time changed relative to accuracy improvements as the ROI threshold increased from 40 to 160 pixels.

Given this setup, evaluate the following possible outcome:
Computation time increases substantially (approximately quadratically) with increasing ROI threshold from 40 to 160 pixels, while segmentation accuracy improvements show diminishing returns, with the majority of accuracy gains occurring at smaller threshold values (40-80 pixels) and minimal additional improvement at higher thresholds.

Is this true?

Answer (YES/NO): NO